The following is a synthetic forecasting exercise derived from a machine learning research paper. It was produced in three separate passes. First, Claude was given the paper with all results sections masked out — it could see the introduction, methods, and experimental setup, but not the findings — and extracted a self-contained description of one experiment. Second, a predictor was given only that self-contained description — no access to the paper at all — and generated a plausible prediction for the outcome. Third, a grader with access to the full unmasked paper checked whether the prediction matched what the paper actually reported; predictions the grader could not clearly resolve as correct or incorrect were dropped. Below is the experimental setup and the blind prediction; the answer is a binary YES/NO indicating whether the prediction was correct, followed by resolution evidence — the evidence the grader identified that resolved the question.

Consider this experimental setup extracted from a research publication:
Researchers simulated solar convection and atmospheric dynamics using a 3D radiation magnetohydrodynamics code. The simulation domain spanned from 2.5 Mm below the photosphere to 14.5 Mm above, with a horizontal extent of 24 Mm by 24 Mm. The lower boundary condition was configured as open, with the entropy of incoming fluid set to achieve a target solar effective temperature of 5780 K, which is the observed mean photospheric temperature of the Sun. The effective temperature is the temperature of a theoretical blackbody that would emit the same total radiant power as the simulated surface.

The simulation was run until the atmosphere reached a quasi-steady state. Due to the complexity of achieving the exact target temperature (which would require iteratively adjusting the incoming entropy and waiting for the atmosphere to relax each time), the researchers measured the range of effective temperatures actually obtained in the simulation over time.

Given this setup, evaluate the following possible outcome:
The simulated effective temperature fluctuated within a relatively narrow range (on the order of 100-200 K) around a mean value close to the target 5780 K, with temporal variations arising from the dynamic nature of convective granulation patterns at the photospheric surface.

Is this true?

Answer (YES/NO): NO